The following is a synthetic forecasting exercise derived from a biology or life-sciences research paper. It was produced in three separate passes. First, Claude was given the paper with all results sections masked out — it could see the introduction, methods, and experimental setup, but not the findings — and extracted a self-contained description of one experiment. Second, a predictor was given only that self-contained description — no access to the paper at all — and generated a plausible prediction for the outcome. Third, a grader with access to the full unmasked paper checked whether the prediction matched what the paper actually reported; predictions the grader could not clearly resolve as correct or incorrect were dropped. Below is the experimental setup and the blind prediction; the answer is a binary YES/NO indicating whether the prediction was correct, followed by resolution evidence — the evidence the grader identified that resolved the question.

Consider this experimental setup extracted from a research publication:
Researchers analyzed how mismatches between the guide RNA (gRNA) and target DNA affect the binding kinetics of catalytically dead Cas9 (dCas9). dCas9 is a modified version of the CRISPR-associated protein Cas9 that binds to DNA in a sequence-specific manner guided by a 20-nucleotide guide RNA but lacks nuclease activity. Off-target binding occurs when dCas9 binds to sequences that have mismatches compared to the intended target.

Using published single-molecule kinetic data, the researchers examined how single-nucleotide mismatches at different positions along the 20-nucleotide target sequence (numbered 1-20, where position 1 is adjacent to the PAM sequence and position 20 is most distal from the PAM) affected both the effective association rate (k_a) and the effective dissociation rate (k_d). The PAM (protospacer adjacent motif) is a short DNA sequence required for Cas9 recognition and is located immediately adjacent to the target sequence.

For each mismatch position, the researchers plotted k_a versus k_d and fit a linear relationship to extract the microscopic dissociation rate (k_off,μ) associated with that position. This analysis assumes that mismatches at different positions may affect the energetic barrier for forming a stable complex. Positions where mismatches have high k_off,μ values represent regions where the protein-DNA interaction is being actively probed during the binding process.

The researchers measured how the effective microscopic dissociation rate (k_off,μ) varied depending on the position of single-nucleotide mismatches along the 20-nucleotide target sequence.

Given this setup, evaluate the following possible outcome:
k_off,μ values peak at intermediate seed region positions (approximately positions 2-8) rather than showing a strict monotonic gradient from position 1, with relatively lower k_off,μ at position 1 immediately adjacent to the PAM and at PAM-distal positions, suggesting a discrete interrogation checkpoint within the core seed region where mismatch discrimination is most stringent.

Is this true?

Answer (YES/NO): NO